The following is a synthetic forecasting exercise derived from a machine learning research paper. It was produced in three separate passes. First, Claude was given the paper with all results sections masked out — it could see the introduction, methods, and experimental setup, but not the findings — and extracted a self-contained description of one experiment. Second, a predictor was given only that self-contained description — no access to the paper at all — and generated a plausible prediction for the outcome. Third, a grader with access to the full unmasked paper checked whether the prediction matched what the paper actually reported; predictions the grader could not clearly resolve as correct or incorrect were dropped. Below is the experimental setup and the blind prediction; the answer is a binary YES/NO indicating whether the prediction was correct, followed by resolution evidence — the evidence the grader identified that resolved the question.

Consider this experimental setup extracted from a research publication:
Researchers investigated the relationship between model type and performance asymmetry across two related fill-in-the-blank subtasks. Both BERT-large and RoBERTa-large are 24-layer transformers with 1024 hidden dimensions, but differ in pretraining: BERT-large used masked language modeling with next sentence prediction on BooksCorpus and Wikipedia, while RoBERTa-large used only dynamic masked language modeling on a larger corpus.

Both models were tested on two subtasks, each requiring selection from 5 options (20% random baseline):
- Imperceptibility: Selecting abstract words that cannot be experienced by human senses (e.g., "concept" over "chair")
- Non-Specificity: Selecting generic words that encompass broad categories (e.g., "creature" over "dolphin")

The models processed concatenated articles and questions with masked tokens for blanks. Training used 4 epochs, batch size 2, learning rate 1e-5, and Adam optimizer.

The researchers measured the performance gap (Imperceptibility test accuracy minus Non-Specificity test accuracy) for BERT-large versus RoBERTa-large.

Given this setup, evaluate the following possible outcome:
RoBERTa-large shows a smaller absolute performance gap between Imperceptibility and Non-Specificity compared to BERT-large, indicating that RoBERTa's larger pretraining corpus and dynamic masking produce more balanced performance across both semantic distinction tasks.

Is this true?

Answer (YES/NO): NO